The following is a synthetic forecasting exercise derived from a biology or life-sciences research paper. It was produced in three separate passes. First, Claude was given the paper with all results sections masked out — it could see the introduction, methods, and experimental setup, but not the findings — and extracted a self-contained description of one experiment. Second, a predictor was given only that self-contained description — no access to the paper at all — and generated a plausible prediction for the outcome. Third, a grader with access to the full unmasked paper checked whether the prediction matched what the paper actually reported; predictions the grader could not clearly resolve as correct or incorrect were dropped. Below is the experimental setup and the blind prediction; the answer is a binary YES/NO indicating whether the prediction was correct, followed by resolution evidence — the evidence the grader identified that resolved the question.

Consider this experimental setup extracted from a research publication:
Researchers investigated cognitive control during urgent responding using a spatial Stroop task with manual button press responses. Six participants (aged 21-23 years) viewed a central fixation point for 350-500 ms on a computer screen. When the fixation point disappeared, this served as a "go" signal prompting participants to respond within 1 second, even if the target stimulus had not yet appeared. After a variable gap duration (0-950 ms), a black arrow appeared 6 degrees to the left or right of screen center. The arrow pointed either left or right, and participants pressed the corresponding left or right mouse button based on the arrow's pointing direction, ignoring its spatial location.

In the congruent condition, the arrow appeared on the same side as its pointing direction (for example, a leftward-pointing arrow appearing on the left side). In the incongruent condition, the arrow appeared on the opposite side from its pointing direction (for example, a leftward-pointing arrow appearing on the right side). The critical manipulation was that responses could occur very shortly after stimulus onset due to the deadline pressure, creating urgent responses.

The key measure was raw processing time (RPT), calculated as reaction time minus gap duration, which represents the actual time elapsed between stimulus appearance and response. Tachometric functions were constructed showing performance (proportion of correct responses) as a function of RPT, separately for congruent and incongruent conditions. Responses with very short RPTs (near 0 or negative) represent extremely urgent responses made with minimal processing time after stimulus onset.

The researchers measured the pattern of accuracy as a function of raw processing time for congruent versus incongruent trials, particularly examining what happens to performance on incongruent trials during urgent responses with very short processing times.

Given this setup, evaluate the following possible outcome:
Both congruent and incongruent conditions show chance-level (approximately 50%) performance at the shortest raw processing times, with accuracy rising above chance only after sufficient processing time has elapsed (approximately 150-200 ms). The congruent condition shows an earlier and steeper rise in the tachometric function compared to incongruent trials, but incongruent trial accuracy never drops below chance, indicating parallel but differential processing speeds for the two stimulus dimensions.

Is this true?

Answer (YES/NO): NO